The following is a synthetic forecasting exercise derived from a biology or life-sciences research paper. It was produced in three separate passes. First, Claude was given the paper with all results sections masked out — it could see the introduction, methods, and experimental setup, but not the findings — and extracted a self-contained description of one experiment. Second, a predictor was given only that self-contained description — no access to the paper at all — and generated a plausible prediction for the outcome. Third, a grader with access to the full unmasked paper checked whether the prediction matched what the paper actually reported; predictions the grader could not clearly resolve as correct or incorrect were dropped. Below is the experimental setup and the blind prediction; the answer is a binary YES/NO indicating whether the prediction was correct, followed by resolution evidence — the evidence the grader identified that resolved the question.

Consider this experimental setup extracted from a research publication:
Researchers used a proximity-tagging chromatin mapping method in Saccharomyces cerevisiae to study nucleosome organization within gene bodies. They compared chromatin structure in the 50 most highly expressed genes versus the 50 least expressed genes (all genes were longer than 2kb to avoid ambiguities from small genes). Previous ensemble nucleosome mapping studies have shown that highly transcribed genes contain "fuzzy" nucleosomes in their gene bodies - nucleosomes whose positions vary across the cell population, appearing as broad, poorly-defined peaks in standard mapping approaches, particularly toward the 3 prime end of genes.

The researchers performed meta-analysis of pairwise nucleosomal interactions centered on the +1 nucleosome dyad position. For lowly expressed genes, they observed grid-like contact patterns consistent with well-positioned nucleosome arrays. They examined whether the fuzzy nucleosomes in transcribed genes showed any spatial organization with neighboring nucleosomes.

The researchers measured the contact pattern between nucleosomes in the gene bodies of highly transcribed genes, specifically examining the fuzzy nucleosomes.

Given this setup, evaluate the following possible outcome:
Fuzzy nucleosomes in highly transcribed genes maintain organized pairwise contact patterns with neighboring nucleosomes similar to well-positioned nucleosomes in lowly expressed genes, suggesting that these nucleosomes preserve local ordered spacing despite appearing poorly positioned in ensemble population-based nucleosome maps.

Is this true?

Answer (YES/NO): YES